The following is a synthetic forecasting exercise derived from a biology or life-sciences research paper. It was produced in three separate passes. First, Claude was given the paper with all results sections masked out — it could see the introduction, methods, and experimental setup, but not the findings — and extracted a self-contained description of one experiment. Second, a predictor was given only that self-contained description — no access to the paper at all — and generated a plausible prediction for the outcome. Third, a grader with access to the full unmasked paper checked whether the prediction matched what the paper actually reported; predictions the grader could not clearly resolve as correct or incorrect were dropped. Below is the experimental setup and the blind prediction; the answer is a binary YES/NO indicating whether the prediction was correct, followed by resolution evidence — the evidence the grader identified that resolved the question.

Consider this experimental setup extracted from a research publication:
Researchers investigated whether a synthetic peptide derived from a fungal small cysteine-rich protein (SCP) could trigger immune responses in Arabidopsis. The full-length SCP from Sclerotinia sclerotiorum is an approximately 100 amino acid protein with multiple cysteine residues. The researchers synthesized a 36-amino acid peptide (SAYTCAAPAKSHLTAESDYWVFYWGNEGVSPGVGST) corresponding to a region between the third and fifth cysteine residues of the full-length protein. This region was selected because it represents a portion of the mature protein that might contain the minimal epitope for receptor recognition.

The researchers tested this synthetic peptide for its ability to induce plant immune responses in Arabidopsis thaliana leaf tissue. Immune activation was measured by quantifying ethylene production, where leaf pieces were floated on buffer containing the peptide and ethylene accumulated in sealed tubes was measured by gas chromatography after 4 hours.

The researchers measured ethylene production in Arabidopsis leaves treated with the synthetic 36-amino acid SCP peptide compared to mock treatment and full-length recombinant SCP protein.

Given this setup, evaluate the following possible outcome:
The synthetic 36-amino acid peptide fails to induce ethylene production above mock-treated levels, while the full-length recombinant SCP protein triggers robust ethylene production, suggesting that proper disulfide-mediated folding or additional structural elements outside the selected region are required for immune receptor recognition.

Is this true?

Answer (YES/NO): YES